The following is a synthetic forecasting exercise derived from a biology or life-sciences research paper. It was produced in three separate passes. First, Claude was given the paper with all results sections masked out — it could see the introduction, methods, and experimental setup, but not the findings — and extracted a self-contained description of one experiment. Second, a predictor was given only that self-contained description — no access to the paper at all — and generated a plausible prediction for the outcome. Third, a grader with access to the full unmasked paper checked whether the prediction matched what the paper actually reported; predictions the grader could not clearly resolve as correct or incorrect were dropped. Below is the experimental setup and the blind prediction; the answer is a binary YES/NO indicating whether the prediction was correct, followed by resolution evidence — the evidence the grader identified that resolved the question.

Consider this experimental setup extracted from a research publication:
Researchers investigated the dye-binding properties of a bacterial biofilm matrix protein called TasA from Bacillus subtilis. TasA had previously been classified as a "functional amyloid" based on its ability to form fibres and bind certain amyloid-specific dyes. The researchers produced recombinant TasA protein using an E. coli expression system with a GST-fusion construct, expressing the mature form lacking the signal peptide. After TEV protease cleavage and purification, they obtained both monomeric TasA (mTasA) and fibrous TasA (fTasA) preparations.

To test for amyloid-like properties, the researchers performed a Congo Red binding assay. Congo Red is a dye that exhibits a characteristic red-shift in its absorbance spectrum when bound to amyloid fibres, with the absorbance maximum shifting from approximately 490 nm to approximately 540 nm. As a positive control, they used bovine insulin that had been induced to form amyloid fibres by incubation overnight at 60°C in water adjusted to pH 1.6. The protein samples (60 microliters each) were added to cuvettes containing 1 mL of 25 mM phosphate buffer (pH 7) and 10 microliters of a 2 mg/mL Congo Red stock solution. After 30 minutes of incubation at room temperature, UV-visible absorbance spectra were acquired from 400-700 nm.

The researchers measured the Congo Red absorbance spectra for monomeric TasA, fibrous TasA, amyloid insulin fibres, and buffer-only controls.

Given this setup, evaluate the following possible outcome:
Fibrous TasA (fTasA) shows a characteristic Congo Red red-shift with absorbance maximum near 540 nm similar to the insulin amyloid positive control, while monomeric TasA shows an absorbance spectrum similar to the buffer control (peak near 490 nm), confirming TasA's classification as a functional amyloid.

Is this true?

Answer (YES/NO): NO